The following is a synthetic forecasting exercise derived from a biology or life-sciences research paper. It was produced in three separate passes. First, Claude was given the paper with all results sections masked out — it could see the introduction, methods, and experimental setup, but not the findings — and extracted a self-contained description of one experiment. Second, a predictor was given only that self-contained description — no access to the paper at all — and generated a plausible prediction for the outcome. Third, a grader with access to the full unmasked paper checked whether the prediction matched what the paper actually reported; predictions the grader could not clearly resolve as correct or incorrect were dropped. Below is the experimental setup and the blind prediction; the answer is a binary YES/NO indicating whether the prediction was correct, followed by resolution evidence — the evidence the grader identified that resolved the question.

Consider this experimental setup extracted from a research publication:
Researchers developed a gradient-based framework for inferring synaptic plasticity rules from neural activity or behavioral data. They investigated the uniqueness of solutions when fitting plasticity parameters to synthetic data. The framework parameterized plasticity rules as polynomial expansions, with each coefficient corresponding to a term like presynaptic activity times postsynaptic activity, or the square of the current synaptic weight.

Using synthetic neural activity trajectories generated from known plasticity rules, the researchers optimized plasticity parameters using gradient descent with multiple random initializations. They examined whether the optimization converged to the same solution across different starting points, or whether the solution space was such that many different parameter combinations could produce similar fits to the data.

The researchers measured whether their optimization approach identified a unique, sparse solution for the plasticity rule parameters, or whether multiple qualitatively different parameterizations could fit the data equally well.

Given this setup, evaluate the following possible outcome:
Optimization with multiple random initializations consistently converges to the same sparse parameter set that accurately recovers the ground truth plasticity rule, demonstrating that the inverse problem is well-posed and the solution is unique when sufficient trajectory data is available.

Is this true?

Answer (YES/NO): NO